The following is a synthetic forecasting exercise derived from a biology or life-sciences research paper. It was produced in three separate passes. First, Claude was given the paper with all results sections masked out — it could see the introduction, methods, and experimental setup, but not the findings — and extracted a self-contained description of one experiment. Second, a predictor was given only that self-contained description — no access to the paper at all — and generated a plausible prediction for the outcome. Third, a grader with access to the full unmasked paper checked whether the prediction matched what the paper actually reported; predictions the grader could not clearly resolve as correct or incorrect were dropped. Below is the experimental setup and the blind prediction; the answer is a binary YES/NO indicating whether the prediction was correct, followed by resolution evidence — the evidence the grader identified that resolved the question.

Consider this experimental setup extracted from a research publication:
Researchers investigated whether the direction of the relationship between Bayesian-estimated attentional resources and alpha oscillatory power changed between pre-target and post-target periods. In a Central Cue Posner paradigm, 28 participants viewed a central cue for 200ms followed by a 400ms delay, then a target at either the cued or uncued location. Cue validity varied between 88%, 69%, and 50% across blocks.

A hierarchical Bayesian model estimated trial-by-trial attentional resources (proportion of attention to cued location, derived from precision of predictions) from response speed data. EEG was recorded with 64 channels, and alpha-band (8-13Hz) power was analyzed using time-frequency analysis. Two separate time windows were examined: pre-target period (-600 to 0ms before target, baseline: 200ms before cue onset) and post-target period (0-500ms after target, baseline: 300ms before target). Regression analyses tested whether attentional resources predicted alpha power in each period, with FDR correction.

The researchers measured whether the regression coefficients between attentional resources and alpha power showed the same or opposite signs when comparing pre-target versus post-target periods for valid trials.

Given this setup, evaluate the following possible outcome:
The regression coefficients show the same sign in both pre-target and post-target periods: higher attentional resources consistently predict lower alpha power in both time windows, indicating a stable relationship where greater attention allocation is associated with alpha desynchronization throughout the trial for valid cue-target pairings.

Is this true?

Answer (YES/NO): YES